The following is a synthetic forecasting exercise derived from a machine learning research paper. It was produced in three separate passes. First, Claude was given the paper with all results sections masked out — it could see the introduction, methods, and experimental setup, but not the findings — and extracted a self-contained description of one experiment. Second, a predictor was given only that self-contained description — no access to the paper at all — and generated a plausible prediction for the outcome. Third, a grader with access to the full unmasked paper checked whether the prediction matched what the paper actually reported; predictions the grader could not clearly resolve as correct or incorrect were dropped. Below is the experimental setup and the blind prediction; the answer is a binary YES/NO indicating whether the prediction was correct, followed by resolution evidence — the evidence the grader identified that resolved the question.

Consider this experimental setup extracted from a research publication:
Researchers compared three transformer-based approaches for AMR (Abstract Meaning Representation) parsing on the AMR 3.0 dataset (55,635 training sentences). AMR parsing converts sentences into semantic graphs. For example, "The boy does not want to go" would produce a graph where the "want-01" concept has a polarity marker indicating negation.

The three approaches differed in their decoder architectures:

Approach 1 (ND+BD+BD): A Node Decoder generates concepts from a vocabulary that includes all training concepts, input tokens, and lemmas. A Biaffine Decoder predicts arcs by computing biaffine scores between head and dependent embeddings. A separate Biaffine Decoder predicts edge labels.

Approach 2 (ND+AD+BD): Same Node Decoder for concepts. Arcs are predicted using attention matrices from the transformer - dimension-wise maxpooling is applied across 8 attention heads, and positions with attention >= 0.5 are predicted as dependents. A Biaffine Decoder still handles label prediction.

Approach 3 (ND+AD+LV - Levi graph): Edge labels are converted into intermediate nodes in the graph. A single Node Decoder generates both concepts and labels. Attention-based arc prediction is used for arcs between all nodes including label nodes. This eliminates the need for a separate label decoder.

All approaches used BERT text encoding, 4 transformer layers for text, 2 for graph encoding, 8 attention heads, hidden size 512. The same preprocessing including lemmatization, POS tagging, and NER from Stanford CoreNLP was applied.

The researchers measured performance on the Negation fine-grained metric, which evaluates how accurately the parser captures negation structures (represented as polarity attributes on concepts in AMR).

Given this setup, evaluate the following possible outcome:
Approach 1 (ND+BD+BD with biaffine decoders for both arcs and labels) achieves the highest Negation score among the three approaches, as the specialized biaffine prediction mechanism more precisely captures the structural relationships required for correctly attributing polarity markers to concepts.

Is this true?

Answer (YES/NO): NO